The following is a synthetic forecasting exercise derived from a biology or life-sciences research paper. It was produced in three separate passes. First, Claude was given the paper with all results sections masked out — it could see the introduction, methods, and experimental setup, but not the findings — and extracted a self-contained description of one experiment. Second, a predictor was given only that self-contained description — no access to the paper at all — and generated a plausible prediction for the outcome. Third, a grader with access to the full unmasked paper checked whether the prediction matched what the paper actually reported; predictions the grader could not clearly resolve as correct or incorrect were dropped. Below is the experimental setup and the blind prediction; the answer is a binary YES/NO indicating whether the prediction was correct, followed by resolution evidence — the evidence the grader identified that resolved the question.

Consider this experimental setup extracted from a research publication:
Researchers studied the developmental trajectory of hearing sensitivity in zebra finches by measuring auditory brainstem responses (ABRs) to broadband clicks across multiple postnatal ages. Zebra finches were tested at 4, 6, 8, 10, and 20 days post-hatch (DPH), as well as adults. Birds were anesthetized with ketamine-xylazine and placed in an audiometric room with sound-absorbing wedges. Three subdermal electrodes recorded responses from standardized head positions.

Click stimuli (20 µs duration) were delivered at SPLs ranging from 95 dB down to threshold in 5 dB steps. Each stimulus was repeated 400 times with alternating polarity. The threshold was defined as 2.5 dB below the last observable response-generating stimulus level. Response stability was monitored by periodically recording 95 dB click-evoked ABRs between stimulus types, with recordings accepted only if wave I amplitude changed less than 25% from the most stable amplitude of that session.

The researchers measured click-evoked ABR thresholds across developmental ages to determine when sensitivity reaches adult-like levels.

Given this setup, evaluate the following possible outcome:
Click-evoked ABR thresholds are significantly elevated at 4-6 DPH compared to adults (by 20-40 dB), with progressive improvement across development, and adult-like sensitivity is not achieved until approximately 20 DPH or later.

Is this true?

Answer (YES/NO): NO